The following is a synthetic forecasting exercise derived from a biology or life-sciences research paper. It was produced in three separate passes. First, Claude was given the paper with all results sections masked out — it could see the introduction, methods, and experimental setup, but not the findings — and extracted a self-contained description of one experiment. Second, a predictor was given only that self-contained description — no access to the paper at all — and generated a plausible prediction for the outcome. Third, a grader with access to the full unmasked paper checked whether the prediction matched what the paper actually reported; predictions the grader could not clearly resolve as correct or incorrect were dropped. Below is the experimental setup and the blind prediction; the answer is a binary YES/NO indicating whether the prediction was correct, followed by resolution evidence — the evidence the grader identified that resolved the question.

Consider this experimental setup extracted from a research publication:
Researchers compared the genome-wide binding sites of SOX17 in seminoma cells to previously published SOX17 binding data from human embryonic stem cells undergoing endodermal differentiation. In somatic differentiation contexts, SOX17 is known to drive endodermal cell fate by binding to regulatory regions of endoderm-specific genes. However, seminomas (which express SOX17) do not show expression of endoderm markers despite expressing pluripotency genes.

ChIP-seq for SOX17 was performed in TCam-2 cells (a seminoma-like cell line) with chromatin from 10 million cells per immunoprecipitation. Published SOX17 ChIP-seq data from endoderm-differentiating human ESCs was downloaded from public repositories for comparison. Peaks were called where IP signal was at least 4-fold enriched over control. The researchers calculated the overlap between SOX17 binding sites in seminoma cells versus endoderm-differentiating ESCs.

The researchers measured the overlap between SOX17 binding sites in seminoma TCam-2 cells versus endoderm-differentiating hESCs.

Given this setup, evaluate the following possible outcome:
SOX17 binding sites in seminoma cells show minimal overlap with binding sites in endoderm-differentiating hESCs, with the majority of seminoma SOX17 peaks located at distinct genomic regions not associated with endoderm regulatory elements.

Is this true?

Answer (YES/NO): YES